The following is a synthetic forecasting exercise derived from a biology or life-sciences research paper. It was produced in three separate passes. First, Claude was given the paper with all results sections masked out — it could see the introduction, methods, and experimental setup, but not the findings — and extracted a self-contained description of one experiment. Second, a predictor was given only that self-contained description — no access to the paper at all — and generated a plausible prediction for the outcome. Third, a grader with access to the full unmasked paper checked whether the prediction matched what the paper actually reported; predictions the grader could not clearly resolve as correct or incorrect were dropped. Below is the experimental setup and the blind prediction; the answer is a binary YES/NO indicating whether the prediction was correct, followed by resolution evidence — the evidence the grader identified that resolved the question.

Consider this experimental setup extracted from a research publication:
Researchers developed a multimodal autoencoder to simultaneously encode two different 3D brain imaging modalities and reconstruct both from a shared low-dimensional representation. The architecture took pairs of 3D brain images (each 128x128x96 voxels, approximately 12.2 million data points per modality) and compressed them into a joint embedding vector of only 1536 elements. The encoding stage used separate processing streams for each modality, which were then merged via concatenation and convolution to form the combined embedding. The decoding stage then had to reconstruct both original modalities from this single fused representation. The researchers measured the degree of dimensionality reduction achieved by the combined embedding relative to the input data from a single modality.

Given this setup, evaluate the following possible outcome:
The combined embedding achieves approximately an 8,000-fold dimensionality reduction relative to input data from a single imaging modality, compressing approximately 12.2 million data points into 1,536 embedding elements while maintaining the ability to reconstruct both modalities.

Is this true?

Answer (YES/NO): YES